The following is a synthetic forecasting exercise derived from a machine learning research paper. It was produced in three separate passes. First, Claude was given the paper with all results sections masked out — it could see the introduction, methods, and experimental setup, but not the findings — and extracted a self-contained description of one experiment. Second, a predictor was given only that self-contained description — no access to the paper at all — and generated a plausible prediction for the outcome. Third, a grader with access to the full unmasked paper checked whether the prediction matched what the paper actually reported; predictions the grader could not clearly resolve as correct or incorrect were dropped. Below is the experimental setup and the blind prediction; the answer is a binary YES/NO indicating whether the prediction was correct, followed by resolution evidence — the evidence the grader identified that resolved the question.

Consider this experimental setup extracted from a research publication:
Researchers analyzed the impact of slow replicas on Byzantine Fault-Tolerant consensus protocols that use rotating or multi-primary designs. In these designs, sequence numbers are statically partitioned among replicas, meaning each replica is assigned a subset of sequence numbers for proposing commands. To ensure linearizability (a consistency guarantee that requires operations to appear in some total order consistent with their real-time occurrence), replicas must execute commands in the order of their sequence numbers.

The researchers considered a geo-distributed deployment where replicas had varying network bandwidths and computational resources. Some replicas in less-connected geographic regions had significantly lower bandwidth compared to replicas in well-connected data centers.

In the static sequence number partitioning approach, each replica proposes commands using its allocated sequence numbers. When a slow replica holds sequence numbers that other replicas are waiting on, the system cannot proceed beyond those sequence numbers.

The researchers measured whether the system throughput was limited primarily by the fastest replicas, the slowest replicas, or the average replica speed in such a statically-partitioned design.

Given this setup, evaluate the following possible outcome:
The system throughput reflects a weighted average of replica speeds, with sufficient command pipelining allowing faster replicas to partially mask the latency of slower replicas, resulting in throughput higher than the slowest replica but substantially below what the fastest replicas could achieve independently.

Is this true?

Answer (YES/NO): NO